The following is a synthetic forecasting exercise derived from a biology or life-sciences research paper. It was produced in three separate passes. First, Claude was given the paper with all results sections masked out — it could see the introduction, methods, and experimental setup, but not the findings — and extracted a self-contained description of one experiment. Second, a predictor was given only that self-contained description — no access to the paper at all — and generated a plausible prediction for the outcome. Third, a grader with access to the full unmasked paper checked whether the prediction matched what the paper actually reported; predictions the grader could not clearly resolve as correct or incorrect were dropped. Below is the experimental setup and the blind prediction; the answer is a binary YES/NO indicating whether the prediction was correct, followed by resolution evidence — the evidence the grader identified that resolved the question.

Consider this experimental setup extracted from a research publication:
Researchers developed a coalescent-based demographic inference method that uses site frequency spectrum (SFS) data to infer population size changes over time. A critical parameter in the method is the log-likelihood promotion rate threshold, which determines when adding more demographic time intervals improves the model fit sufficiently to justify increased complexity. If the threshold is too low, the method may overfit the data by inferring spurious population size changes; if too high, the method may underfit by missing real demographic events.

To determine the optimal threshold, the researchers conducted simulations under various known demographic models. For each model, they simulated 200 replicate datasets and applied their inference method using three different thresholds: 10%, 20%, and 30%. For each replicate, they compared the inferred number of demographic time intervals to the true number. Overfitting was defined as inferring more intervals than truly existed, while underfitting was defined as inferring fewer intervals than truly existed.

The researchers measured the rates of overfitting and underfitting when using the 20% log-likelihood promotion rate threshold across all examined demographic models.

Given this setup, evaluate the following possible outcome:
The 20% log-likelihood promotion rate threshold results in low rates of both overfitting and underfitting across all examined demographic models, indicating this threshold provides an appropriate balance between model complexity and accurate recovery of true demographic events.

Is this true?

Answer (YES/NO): YES